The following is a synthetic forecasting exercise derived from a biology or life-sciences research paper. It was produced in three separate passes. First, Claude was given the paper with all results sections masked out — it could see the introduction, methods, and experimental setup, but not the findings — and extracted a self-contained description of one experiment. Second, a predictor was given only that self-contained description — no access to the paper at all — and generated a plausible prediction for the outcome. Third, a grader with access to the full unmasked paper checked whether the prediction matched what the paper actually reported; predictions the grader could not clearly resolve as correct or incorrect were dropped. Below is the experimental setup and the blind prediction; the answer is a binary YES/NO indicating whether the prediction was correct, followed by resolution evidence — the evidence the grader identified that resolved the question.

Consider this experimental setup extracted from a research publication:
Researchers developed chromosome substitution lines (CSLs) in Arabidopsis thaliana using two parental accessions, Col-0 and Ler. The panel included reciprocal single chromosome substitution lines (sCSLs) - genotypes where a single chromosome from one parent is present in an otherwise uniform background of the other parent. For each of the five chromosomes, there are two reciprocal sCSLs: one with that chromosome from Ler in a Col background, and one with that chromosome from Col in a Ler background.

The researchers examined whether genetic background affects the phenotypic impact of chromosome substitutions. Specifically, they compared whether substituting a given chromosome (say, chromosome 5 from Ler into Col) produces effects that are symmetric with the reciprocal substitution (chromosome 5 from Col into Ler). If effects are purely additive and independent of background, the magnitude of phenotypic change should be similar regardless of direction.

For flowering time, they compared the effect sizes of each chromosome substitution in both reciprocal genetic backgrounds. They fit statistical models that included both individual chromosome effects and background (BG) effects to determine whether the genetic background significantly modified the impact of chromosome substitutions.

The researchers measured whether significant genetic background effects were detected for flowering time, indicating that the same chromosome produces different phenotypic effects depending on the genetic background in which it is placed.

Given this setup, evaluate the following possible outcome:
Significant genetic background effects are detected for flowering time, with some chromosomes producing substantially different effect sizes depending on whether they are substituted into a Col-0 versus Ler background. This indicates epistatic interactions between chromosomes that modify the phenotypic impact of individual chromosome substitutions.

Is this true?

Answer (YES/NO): YES